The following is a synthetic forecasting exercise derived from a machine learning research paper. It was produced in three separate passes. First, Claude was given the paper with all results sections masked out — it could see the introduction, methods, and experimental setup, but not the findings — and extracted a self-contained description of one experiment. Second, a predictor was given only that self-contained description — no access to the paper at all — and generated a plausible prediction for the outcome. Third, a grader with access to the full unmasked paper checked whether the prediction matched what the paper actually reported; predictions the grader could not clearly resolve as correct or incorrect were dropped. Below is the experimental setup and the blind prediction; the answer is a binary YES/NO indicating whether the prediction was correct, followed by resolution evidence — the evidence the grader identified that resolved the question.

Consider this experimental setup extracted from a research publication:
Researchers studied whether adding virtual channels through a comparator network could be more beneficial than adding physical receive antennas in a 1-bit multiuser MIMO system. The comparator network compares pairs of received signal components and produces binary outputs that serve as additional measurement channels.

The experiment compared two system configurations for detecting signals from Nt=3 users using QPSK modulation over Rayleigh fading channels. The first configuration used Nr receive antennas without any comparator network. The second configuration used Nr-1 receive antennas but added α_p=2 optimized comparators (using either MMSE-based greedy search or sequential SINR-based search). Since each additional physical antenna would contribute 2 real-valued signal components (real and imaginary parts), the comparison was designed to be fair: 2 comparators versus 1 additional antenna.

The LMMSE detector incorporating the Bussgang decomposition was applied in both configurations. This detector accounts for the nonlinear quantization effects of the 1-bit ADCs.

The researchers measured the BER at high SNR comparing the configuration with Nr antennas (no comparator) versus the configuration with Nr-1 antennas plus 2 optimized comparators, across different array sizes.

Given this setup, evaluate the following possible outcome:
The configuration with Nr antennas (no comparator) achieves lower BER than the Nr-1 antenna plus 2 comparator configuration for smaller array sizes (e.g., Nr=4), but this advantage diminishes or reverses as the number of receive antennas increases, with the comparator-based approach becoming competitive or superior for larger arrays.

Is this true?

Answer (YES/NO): NO